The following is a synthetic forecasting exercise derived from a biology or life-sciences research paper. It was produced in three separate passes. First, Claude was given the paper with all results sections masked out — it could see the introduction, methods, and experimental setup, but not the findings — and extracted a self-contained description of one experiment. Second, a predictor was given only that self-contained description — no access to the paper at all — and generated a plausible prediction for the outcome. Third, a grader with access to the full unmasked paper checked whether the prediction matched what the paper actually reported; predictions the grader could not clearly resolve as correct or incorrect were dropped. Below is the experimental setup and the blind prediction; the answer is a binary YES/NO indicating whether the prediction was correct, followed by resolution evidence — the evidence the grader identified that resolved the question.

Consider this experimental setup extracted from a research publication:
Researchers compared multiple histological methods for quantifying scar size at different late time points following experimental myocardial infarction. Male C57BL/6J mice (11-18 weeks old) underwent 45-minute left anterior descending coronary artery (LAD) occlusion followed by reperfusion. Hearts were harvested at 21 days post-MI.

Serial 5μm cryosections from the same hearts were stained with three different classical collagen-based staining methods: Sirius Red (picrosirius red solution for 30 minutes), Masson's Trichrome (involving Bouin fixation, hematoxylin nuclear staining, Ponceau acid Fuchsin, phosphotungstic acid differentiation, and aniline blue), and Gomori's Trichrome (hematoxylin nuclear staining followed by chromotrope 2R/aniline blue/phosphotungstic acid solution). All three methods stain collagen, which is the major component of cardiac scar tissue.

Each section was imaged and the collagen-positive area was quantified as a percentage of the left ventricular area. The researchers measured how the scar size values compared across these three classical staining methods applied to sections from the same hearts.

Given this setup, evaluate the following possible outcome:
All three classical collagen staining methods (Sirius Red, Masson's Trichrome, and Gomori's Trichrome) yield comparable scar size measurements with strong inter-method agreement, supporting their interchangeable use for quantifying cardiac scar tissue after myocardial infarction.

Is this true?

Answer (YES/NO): YES